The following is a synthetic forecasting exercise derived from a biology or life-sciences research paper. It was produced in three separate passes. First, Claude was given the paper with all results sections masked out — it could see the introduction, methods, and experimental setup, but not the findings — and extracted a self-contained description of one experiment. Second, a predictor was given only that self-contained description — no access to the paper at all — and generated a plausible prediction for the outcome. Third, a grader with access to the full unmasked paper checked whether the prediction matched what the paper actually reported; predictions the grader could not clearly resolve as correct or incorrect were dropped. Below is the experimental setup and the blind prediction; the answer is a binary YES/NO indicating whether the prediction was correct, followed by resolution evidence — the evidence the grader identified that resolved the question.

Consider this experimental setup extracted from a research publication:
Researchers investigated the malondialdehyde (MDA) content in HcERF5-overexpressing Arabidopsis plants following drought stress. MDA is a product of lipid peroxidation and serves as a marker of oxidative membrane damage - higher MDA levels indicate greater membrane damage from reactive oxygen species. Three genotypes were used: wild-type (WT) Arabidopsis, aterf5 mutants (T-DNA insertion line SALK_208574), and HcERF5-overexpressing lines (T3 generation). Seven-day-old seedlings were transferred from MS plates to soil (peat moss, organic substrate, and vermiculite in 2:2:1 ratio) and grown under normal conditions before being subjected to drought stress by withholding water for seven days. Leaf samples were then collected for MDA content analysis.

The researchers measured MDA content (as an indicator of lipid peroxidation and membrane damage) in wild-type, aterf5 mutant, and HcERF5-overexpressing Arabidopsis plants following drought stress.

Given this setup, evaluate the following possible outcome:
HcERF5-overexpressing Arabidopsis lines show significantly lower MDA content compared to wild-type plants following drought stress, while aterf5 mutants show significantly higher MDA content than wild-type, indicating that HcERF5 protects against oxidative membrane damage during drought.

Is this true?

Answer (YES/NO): YES